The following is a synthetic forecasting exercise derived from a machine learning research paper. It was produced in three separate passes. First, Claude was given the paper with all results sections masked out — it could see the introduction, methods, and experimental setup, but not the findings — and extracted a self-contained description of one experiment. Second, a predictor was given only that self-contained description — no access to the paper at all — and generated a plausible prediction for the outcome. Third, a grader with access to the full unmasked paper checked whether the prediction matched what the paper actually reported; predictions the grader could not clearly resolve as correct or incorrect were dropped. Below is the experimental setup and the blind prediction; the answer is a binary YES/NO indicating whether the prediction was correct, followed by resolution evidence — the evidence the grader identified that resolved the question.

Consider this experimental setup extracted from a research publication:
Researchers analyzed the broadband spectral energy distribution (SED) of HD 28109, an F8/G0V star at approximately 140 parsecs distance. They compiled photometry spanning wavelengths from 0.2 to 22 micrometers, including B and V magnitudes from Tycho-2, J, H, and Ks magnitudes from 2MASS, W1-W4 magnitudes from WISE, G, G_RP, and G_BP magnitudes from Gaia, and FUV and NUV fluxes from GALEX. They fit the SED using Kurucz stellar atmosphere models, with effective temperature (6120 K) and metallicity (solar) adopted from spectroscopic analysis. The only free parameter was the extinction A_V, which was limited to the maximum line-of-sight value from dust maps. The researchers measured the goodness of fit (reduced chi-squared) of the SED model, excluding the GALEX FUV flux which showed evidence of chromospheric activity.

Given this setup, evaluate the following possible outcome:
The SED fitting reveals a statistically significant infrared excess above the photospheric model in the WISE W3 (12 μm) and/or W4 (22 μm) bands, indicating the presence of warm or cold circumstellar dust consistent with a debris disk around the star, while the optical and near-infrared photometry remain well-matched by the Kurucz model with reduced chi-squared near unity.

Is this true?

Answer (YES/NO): NO